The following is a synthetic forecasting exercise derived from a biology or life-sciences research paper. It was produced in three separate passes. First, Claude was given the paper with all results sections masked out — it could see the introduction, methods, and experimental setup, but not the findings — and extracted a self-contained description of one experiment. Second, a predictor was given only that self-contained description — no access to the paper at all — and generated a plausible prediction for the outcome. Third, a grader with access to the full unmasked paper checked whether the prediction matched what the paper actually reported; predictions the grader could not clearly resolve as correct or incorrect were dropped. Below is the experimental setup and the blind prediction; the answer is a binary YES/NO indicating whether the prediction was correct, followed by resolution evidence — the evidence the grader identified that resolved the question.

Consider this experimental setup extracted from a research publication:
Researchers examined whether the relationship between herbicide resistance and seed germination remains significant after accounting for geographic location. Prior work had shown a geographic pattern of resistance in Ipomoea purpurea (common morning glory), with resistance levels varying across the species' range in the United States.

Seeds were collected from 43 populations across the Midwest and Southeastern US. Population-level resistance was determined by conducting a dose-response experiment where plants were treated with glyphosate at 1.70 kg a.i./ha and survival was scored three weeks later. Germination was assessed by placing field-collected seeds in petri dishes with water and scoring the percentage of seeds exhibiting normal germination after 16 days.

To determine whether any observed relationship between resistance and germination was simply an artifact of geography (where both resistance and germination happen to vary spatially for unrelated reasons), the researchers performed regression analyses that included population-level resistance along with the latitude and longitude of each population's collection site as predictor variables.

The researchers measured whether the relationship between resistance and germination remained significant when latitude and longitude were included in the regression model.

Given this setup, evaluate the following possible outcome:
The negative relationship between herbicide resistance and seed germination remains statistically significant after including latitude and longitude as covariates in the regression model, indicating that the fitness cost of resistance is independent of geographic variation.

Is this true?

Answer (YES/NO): YES